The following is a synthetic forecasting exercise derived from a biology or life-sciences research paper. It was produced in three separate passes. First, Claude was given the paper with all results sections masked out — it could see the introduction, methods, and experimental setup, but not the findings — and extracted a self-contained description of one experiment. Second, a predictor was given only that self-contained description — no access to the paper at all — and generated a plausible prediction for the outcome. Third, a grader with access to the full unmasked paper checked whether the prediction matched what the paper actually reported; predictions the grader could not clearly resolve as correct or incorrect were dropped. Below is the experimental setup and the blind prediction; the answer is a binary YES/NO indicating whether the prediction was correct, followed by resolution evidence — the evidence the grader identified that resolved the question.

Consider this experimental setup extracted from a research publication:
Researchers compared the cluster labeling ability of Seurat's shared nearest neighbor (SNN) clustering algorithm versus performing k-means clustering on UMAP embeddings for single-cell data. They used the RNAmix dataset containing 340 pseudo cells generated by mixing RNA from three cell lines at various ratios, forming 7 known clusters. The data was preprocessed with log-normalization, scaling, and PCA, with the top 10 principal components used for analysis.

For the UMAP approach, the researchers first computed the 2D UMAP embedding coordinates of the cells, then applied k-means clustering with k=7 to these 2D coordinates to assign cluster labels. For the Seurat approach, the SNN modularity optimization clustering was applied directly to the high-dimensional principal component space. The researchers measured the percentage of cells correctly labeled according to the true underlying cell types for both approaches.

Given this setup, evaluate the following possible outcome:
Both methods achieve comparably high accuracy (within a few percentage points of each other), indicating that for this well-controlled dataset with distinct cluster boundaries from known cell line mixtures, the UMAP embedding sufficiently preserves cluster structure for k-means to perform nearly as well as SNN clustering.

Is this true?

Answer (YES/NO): NO